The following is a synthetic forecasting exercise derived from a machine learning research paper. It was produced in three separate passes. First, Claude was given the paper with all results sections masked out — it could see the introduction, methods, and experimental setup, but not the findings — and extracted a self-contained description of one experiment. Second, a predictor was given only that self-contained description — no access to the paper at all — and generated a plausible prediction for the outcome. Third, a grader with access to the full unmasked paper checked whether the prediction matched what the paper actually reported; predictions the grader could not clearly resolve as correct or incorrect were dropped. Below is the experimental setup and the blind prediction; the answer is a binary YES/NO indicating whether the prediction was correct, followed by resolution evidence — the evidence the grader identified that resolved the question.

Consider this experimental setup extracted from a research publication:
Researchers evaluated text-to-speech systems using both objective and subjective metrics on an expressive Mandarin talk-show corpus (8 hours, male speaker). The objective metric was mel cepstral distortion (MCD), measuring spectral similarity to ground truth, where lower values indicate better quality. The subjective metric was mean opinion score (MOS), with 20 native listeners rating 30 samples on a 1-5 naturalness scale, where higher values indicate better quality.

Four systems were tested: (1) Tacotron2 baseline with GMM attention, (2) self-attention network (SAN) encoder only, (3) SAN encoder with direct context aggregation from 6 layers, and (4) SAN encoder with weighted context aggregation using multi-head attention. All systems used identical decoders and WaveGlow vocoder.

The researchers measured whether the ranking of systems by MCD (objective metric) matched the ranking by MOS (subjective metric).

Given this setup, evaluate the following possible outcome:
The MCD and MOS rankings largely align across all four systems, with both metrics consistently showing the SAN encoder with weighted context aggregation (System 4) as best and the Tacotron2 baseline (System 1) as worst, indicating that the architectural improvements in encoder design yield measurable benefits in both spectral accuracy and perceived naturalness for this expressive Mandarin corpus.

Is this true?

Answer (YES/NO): YES